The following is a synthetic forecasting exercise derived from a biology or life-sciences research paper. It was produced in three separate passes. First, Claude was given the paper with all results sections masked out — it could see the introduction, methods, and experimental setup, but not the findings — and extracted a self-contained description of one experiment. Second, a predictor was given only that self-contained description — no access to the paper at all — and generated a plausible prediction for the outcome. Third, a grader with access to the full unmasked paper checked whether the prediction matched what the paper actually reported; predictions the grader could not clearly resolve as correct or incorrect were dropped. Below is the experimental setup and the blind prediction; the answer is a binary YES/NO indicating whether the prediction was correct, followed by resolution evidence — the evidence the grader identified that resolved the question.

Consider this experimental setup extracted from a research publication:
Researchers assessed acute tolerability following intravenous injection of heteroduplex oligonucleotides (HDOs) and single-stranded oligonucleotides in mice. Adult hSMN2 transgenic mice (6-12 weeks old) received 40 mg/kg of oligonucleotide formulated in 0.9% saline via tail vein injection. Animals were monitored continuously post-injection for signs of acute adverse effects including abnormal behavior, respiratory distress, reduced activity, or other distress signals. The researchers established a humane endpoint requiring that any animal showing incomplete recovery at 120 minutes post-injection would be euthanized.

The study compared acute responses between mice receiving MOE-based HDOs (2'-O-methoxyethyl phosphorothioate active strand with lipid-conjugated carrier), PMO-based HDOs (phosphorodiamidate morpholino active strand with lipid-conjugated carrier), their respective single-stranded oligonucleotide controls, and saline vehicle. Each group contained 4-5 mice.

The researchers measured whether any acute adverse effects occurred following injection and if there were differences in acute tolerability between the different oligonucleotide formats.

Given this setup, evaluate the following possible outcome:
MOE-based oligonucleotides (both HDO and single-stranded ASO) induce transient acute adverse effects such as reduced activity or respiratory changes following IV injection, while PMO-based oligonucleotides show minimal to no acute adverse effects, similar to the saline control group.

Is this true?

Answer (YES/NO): NO